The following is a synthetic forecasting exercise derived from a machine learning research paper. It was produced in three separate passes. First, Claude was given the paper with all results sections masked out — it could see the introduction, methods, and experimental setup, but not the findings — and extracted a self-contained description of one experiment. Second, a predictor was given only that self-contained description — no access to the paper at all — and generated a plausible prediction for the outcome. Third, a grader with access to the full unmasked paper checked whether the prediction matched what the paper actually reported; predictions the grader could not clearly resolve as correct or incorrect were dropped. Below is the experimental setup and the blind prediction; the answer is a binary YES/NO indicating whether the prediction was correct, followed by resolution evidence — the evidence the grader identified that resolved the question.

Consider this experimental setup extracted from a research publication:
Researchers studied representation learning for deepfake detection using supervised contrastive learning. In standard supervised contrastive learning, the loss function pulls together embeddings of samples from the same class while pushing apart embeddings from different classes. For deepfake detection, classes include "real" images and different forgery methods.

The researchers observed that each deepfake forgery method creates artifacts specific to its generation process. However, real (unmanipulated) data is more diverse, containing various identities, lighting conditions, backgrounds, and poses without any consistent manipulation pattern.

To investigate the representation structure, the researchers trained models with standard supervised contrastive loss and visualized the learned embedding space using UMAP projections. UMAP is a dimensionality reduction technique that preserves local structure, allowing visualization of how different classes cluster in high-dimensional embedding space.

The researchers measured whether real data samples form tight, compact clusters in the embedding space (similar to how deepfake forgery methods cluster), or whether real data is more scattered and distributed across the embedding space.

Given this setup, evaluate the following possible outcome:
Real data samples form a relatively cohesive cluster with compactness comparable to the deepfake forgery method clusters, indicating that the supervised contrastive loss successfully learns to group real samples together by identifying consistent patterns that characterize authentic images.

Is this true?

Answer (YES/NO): NO